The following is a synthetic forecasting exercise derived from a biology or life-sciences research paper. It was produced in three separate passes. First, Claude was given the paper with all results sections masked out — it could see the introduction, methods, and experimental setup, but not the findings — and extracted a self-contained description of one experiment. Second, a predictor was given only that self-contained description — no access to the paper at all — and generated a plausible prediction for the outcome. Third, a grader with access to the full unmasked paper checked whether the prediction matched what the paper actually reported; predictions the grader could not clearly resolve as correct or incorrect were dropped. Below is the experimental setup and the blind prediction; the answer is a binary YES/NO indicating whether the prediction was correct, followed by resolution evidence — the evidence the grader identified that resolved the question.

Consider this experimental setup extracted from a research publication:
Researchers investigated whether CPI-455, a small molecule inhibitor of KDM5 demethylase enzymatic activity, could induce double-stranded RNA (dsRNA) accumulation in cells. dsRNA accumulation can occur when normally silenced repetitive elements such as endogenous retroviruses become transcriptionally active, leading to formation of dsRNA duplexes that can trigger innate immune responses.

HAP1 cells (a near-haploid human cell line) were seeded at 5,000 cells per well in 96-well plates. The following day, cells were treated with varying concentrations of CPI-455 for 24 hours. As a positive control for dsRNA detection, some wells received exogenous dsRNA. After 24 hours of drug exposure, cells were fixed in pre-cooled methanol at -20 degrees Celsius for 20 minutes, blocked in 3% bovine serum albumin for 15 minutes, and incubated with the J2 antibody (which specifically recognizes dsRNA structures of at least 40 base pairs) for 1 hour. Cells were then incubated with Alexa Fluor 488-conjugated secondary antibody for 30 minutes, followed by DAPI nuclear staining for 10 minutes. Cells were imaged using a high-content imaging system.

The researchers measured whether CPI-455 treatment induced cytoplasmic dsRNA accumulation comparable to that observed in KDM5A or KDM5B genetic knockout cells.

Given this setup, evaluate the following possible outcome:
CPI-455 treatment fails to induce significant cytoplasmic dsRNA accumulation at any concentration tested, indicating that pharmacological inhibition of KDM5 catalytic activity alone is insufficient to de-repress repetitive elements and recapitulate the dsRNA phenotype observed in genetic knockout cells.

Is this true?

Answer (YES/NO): YES